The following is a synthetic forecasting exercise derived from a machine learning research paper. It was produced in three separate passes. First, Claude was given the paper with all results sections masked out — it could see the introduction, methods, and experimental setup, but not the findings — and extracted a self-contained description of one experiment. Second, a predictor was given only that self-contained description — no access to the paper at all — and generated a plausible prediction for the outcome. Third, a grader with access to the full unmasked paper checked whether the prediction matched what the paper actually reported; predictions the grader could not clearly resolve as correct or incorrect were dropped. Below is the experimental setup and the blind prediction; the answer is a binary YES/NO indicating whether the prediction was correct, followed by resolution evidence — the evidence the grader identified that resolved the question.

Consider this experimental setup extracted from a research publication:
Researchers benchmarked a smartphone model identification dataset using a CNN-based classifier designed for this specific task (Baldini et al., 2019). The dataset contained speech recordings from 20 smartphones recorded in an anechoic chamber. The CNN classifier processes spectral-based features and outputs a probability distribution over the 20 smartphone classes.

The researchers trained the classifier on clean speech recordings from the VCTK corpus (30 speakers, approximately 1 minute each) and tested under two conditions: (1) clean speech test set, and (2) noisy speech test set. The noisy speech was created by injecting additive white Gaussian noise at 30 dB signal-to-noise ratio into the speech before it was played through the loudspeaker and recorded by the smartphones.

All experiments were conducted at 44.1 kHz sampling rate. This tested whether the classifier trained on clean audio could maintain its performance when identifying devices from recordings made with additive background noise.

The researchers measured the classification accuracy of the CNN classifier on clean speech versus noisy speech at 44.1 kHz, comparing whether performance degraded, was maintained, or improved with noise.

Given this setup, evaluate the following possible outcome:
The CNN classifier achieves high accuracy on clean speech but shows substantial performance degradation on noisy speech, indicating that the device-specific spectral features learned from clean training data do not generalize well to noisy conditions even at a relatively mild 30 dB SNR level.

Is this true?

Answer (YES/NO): NO